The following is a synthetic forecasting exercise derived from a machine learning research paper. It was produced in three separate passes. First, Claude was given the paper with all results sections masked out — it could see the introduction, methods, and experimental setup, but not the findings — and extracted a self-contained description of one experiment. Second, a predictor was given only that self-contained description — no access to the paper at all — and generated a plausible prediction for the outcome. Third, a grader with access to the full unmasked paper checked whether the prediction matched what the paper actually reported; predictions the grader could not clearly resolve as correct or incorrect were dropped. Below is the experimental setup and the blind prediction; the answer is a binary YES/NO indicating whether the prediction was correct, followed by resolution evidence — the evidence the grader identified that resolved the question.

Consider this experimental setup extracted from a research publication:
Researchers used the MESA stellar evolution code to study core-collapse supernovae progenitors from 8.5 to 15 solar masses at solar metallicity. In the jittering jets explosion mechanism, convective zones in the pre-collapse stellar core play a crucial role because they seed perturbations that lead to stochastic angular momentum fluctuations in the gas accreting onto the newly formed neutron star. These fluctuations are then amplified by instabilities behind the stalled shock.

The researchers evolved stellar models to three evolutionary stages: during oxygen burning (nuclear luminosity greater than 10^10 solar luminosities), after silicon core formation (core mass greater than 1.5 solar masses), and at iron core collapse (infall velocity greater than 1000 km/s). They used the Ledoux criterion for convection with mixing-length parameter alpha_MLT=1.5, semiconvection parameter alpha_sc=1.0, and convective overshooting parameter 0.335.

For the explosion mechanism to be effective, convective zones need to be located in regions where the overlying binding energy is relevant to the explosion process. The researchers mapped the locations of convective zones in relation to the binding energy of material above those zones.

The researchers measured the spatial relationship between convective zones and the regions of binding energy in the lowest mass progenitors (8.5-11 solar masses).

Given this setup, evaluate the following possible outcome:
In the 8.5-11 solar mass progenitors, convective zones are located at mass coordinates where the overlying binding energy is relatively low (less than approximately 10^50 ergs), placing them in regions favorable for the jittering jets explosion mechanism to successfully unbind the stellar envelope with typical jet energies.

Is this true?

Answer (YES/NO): YES